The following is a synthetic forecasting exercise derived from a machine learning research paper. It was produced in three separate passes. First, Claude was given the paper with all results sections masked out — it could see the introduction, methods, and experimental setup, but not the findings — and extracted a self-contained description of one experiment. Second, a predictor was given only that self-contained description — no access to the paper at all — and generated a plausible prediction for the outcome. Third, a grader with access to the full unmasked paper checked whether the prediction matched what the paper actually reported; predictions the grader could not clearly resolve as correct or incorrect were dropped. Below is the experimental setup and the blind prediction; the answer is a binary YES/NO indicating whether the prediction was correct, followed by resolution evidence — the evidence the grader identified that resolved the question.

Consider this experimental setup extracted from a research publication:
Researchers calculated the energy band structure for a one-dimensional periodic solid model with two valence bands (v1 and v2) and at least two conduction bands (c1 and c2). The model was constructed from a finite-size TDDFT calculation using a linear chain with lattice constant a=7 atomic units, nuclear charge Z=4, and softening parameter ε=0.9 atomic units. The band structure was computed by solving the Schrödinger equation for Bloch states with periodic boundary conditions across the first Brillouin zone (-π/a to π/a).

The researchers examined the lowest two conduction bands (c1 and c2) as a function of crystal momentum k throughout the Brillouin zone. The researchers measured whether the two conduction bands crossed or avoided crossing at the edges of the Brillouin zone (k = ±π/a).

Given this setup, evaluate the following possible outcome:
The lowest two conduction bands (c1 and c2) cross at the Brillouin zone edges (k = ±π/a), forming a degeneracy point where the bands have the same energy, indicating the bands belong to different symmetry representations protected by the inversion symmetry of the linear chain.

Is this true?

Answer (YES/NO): NO